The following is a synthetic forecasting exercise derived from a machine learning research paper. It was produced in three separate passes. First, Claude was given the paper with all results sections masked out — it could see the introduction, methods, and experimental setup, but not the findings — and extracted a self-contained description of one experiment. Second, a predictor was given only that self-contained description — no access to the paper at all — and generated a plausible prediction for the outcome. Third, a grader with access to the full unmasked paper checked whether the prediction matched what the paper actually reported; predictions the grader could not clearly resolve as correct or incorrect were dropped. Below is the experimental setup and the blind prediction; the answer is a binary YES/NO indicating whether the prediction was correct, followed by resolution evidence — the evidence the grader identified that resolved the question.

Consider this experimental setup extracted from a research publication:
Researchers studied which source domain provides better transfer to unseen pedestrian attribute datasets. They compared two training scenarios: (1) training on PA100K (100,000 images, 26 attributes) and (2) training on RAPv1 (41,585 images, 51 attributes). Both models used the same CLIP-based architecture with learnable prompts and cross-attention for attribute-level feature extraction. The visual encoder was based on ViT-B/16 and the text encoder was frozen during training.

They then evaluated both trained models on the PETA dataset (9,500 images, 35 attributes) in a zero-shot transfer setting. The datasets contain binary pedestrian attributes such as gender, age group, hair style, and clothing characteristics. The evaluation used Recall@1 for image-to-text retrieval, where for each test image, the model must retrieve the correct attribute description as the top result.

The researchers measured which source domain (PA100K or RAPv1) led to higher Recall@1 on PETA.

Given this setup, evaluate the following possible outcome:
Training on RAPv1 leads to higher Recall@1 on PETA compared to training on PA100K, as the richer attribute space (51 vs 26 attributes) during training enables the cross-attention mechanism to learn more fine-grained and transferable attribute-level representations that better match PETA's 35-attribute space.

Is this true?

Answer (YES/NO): NO